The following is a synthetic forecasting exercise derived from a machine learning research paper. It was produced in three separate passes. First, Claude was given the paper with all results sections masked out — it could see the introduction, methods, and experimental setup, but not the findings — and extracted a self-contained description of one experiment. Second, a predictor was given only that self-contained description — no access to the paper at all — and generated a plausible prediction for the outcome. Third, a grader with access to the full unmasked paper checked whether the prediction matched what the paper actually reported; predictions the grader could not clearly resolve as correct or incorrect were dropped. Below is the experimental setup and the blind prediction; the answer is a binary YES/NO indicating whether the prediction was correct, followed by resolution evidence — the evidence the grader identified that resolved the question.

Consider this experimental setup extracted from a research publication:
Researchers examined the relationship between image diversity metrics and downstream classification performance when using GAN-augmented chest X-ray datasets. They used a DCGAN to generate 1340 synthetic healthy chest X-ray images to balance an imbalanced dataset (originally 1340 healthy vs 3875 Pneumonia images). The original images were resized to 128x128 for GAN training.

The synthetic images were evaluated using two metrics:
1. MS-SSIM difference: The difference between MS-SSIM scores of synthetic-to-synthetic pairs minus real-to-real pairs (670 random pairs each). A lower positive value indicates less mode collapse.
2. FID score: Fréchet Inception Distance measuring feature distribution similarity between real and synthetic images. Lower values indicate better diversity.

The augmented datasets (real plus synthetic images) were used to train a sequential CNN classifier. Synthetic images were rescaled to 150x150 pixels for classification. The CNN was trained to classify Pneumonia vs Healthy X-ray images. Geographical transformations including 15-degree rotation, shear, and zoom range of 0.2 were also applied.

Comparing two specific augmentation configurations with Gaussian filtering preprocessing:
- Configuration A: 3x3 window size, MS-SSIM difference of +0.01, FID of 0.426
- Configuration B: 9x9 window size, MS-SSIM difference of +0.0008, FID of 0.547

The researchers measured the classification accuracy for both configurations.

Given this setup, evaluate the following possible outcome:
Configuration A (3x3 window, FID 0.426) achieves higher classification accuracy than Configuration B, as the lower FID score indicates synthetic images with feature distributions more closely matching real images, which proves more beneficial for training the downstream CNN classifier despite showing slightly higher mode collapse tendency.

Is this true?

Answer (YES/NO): NO